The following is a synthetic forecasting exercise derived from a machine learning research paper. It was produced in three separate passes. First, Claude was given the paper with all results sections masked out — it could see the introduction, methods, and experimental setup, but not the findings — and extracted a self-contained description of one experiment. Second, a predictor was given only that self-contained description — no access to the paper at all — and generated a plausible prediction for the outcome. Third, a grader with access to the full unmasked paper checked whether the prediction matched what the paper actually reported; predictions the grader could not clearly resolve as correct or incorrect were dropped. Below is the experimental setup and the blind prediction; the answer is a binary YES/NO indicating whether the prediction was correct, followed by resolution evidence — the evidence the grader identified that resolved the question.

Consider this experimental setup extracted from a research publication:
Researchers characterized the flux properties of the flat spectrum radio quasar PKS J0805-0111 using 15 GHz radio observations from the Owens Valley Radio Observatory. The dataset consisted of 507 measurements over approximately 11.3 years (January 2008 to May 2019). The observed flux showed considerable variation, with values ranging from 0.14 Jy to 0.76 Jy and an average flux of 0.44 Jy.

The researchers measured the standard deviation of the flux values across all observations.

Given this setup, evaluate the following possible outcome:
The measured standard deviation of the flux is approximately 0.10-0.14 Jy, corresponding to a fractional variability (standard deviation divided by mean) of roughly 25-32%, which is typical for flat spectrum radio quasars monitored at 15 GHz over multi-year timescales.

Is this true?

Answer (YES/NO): YES